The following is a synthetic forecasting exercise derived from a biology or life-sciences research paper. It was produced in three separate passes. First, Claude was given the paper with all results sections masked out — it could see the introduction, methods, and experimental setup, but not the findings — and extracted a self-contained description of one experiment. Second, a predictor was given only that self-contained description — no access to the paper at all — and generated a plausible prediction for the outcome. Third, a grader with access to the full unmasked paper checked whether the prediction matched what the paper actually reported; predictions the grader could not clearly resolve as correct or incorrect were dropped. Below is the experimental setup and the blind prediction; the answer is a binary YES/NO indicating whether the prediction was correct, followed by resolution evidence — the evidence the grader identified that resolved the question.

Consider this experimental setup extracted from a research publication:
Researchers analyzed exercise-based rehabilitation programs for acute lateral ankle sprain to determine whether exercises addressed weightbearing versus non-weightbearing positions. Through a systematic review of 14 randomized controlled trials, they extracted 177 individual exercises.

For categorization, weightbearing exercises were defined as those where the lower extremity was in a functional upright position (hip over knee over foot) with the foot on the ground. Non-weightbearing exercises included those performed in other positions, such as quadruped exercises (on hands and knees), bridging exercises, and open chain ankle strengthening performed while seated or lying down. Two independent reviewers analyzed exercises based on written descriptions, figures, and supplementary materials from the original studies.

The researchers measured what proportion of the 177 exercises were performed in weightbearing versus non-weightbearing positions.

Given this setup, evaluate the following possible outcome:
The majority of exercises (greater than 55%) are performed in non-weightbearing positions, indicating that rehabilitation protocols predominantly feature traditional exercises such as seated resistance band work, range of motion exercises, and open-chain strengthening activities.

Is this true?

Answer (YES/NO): NO